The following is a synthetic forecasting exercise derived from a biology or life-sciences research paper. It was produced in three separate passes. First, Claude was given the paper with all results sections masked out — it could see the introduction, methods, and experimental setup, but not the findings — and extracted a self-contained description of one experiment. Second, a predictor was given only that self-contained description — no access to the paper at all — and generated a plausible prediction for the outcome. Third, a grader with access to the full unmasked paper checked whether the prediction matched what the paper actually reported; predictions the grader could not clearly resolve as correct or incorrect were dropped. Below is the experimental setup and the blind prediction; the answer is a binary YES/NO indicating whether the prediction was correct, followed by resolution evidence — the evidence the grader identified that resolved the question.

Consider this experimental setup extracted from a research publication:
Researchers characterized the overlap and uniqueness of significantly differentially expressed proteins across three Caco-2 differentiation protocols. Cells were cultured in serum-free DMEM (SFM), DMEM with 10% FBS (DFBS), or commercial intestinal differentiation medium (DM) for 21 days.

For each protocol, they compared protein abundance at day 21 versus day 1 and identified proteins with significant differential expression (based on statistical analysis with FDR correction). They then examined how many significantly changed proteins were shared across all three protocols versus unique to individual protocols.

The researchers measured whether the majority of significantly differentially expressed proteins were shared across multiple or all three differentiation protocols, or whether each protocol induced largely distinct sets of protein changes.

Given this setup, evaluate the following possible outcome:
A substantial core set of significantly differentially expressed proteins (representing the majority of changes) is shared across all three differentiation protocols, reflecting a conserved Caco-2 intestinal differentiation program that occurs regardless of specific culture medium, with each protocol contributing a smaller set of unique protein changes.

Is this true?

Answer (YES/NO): YES